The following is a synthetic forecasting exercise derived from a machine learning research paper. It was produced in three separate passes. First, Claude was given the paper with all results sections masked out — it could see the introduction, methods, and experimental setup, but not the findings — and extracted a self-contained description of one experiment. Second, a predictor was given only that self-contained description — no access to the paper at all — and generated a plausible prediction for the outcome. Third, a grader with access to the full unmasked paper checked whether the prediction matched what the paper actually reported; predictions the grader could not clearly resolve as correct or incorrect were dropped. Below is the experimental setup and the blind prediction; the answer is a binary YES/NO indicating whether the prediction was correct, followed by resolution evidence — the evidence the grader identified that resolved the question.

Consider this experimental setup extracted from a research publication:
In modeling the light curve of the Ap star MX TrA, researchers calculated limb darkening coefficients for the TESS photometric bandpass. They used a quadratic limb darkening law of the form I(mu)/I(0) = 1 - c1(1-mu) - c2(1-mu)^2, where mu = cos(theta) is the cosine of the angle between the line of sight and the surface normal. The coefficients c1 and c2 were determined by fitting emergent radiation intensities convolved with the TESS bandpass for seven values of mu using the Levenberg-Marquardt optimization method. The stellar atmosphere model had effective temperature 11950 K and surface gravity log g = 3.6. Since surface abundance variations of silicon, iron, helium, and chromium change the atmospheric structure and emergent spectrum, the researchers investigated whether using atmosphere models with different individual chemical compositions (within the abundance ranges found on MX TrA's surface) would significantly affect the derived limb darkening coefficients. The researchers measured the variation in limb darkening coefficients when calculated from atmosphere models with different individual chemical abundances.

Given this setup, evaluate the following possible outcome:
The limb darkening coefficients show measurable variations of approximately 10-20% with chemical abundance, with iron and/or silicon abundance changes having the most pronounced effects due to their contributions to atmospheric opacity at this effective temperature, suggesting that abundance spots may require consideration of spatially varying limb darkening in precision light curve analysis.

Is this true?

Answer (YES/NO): NO